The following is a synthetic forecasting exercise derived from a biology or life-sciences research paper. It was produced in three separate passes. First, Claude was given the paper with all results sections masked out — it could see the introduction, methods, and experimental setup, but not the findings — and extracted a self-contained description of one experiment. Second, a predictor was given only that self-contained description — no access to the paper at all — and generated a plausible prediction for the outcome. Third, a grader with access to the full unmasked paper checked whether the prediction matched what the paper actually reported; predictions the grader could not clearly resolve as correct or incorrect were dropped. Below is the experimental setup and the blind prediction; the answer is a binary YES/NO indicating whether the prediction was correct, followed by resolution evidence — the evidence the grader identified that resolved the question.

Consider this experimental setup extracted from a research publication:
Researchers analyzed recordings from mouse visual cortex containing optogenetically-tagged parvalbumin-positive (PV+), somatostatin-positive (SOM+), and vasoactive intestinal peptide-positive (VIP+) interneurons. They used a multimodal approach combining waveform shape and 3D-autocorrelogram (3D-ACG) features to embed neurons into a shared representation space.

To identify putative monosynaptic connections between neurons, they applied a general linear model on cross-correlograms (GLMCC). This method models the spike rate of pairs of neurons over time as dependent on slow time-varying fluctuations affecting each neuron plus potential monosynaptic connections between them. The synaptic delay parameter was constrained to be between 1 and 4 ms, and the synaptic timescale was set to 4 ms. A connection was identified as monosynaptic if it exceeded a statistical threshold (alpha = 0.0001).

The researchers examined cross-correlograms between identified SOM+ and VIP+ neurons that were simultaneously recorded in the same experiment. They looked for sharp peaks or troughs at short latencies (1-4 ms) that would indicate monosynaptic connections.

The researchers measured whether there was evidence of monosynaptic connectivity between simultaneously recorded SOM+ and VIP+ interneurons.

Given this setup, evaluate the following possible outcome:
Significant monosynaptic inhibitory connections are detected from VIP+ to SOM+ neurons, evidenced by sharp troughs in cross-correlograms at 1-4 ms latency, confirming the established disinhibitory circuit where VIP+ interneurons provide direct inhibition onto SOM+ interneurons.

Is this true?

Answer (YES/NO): NO